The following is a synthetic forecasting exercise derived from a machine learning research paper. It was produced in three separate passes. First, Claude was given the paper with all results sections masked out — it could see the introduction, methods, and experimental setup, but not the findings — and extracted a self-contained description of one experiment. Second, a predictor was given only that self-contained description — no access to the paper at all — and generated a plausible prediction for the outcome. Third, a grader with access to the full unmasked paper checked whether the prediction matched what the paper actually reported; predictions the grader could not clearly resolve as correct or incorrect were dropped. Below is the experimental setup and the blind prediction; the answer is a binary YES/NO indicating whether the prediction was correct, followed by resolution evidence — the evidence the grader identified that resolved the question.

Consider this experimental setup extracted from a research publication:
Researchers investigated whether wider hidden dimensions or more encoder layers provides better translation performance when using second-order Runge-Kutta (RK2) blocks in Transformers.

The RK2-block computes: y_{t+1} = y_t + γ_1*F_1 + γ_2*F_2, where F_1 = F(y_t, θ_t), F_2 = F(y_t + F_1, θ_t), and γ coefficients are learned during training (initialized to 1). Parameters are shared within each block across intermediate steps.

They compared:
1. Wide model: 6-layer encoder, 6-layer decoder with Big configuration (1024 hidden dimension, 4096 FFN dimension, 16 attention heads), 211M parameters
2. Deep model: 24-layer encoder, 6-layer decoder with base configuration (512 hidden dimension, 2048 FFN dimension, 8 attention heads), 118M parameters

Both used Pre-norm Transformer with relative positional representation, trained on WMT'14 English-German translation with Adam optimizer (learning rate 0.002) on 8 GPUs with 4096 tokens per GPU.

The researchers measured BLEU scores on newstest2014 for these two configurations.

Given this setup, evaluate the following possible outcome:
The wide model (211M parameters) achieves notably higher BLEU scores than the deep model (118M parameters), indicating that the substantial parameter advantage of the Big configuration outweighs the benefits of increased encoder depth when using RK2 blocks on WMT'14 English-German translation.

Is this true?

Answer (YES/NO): NO